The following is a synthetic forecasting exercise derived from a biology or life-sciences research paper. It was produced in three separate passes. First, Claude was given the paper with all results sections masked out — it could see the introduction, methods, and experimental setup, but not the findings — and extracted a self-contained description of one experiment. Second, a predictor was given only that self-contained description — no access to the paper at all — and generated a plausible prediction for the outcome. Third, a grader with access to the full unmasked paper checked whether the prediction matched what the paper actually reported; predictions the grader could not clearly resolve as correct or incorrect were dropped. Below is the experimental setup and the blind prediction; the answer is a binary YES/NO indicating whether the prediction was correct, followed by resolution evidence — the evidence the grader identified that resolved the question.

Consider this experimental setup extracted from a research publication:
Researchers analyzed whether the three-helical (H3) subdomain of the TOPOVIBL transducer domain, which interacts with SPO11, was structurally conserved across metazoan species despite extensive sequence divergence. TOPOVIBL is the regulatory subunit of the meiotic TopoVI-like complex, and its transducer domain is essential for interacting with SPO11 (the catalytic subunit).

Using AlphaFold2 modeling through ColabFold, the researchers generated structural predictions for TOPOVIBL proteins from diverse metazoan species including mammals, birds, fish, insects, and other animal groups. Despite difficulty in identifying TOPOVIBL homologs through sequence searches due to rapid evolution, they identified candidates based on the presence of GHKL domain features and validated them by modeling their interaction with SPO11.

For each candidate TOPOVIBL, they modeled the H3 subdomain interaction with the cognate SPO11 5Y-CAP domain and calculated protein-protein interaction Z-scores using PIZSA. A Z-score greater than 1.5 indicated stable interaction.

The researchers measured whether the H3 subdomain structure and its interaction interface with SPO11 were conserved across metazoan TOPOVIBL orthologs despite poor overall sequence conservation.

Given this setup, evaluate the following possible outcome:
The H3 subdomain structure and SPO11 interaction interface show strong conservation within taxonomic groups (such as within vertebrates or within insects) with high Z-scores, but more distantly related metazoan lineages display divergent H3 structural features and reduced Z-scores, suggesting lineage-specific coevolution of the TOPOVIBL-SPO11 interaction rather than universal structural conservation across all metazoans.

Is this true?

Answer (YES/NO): NO